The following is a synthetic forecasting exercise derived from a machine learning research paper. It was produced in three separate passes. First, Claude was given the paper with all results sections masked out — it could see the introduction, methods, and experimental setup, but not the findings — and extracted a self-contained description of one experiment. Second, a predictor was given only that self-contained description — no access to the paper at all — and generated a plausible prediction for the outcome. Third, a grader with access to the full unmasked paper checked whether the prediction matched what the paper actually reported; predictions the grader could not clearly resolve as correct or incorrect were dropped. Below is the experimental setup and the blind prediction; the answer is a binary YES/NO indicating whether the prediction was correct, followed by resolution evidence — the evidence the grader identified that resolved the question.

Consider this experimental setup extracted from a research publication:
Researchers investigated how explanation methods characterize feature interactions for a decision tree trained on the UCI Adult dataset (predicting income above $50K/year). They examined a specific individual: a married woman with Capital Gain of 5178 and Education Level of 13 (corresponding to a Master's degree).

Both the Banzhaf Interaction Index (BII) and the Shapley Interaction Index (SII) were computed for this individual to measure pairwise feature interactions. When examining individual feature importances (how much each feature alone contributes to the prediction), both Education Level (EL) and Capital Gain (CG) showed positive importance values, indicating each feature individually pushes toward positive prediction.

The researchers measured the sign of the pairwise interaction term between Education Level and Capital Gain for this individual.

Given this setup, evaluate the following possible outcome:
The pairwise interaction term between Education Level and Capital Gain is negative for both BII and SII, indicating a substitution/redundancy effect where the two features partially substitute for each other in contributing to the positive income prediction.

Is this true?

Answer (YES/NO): YES